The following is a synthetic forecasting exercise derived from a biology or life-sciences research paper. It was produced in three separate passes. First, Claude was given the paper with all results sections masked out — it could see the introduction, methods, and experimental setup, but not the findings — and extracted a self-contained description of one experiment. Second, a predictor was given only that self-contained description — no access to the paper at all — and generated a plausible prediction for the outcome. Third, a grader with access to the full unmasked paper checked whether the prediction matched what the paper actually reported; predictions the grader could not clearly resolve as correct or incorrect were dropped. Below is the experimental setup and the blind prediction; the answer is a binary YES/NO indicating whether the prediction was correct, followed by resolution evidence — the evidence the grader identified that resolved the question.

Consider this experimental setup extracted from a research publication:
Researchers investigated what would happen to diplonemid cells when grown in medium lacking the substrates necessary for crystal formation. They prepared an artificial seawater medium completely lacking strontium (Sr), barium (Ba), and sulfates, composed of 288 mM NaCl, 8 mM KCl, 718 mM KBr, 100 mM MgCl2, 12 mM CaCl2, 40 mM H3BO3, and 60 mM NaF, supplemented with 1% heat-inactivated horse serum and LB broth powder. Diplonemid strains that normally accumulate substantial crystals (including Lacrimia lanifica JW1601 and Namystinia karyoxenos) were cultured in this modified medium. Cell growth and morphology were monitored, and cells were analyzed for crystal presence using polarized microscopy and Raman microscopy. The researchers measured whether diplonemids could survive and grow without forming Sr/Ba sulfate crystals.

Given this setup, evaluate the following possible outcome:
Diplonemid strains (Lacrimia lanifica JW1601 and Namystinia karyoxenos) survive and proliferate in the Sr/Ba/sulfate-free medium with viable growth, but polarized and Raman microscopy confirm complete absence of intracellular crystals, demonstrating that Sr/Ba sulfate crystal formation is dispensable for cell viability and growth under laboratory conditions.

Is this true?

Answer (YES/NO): YES